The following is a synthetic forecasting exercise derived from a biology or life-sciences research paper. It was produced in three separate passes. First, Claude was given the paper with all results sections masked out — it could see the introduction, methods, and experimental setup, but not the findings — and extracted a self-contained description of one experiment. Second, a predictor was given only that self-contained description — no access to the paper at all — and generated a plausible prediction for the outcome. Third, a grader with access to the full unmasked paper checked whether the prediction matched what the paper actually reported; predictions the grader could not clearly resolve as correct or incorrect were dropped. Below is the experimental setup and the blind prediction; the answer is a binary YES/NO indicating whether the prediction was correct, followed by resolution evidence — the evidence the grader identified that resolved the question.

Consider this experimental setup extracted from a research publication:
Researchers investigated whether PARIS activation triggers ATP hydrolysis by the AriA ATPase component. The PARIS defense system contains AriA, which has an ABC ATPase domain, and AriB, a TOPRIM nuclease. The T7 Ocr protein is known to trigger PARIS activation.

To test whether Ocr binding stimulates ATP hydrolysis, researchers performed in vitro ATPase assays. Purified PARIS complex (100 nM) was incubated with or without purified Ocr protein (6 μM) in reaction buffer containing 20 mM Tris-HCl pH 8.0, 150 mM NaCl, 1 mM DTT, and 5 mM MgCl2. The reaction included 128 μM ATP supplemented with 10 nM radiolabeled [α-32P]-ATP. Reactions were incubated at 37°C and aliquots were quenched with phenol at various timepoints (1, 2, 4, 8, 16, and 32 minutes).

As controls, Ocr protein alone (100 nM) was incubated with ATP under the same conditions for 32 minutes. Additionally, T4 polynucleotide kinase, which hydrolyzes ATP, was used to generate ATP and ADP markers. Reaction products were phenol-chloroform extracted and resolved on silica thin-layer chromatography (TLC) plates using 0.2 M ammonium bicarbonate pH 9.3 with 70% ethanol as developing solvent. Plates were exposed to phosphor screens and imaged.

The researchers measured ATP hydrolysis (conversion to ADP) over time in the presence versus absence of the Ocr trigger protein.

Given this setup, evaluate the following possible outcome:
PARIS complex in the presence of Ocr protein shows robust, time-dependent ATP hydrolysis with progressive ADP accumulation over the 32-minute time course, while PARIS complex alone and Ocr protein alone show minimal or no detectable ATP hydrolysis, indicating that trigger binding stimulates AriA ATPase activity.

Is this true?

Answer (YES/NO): NO